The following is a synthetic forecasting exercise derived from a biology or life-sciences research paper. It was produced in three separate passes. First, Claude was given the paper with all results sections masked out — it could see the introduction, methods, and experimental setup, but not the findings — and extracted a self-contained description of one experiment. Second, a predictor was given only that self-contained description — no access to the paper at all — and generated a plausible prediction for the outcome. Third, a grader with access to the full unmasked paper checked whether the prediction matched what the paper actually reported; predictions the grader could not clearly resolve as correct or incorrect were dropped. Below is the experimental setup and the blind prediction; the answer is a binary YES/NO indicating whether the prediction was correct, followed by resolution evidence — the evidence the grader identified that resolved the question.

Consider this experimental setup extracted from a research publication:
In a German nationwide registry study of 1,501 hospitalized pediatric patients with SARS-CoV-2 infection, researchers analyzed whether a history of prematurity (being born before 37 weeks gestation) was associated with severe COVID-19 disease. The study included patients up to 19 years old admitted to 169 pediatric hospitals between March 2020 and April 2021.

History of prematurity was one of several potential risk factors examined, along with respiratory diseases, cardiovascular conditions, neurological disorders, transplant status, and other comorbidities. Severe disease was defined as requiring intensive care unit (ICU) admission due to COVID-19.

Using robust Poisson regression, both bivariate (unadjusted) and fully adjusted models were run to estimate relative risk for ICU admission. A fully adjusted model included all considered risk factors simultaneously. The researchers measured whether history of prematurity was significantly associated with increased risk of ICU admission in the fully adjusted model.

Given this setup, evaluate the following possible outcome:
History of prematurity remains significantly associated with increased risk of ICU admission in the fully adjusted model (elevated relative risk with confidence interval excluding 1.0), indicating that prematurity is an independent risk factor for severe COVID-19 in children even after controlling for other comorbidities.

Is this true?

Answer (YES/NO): NO